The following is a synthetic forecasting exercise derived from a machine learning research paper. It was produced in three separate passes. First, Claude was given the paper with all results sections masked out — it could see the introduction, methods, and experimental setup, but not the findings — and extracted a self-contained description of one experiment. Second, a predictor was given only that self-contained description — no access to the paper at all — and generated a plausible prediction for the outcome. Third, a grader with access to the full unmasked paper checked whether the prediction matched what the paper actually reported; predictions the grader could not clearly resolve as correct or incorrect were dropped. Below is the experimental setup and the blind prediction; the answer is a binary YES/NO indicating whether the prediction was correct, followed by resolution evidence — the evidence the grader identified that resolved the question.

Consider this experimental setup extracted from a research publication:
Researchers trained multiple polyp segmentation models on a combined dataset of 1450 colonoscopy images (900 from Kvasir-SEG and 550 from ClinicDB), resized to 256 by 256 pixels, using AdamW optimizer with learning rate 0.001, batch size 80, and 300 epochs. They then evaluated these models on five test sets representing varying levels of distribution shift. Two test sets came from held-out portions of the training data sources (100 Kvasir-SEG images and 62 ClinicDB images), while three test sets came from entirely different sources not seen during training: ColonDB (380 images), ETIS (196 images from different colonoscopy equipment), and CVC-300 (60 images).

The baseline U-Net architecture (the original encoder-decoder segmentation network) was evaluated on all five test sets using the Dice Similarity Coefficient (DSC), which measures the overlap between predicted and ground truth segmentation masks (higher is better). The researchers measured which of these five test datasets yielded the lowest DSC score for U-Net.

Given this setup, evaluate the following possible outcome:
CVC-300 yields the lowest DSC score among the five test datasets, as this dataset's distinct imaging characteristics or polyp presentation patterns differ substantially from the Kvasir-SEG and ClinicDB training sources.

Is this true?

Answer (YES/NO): NO